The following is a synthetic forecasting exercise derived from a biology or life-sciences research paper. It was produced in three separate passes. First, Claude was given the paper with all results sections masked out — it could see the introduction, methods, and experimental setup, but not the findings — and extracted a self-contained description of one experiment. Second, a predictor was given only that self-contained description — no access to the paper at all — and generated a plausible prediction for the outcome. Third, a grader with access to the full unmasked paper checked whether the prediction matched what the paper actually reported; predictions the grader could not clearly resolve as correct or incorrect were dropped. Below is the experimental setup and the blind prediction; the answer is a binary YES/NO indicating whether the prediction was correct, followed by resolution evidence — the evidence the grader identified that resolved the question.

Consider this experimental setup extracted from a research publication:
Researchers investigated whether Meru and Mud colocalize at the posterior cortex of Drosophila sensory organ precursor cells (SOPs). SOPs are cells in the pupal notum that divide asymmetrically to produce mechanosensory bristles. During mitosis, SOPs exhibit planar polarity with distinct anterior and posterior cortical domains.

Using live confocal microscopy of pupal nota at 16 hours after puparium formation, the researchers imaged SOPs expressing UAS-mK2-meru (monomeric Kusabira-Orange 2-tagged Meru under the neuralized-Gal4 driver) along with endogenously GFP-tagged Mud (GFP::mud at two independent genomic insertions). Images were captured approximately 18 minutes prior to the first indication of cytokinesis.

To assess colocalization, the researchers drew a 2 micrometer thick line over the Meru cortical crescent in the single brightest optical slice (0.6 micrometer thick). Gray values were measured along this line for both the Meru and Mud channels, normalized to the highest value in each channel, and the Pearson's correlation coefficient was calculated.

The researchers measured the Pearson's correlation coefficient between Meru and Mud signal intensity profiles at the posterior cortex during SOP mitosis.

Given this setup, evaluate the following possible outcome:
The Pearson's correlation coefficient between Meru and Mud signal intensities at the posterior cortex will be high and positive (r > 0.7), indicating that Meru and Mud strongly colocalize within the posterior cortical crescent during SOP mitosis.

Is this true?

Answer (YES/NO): YES